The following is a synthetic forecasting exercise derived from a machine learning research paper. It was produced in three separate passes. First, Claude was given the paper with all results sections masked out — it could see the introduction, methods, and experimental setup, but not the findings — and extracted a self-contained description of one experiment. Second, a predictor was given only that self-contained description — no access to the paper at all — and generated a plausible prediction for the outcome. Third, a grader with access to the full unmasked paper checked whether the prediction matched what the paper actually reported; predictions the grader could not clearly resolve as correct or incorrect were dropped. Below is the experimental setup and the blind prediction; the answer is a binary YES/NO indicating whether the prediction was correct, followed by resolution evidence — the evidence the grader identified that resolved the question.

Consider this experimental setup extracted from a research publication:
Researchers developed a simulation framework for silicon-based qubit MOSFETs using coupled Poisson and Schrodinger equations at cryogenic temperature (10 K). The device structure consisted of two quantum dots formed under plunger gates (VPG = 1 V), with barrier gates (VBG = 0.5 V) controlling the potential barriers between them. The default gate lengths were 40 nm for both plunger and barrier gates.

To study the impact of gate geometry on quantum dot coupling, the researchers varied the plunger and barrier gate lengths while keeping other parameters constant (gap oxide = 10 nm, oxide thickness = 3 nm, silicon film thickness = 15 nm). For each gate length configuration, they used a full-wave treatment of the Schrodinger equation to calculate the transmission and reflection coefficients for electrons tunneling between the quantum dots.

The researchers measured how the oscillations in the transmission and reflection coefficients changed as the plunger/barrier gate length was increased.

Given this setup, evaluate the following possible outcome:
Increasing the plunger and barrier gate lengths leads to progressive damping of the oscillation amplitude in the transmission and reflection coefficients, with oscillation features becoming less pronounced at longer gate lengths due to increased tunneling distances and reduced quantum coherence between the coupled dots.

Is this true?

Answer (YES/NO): NO